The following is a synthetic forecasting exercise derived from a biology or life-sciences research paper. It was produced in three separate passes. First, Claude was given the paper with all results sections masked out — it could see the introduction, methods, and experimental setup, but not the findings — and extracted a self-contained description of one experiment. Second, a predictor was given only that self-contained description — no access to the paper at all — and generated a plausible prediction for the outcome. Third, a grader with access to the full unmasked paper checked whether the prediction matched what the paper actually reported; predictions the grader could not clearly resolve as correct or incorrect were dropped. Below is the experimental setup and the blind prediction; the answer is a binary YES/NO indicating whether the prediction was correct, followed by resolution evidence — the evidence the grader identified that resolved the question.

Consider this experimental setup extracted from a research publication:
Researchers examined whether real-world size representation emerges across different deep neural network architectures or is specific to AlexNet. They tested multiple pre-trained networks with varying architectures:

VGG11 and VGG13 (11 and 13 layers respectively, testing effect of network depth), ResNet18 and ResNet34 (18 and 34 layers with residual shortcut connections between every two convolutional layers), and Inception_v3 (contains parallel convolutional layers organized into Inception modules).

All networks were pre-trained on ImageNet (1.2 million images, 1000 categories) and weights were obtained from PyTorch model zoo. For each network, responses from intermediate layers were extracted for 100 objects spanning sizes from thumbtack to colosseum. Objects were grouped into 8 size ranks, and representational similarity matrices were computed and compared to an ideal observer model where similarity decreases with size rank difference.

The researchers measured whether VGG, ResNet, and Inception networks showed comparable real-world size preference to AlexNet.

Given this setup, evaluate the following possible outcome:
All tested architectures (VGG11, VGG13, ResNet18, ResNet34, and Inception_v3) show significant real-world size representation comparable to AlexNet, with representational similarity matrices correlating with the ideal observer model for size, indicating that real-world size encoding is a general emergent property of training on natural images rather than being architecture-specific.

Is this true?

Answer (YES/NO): YES